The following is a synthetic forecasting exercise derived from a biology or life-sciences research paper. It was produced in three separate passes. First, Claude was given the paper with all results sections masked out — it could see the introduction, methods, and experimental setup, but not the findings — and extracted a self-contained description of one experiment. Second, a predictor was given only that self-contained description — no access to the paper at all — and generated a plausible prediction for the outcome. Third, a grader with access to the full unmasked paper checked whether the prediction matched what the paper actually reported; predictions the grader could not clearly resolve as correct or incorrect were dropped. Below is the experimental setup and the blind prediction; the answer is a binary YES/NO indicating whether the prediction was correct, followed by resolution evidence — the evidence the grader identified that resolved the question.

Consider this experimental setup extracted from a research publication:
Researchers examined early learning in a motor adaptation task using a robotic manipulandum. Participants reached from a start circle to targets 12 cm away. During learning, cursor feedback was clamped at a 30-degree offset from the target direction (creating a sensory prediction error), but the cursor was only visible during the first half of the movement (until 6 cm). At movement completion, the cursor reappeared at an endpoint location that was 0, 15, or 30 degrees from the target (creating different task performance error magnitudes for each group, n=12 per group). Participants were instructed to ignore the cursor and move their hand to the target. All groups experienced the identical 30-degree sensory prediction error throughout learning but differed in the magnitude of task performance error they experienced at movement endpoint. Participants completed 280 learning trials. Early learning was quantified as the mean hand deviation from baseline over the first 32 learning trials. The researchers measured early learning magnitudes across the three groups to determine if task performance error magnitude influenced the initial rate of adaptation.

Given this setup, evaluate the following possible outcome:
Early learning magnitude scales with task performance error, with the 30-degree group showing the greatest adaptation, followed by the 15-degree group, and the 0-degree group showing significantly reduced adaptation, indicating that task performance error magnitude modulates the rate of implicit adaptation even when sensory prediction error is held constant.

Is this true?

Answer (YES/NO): NO